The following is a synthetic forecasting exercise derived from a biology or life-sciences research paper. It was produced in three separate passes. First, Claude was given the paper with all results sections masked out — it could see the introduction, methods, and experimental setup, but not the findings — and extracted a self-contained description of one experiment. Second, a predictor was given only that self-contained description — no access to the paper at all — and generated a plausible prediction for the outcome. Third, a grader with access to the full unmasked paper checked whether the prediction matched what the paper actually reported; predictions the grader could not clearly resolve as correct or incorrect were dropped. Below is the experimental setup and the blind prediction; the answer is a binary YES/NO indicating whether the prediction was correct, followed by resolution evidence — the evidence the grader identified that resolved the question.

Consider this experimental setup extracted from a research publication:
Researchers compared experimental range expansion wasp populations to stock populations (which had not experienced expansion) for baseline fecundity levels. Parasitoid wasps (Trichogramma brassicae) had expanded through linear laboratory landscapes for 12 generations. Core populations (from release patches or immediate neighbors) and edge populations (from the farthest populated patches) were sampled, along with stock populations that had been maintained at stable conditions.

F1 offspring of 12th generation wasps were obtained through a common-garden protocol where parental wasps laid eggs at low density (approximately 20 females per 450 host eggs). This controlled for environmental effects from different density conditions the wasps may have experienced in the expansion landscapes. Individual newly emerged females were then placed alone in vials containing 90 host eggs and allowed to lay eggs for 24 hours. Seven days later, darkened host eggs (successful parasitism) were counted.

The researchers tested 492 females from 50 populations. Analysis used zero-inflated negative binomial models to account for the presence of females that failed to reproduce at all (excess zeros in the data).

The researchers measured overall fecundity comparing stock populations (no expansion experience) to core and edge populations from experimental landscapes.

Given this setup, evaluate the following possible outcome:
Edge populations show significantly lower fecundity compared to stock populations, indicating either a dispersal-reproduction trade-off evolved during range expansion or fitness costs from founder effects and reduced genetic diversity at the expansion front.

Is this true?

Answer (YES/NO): NO